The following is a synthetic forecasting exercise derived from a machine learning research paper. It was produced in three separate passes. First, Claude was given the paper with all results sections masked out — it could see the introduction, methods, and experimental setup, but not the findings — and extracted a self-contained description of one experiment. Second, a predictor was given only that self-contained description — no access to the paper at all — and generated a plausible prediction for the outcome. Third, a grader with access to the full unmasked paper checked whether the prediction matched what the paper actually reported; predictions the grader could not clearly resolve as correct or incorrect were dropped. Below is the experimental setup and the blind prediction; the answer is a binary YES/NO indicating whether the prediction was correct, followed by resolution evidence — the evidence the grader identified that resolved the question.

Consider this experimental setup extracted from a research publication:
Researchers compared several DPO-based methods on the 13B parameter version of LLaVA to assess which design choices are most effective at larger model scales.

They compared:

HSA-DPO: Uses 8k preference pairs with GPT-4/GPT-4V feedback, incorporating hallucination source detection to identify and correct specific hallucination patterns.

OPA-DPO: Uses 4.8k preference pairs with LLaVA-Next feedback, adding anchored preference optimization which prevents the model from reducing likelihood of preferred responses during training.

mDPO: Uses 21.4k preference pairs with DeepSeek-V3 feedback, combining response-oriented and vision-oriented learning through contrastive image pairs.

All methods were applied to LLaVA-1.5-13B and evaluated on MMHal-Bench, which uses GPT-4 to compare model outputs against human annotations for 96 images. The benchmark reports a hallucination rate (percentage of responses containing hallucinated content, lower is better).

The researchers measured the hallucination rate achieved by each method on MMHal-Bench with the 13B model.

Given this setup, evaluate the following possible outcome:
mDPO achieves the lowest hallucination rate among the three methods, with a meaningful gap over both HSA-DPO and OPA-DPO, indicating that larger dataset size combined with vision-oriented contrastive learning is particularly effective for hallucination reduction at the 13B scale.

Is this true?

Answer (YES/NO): NO